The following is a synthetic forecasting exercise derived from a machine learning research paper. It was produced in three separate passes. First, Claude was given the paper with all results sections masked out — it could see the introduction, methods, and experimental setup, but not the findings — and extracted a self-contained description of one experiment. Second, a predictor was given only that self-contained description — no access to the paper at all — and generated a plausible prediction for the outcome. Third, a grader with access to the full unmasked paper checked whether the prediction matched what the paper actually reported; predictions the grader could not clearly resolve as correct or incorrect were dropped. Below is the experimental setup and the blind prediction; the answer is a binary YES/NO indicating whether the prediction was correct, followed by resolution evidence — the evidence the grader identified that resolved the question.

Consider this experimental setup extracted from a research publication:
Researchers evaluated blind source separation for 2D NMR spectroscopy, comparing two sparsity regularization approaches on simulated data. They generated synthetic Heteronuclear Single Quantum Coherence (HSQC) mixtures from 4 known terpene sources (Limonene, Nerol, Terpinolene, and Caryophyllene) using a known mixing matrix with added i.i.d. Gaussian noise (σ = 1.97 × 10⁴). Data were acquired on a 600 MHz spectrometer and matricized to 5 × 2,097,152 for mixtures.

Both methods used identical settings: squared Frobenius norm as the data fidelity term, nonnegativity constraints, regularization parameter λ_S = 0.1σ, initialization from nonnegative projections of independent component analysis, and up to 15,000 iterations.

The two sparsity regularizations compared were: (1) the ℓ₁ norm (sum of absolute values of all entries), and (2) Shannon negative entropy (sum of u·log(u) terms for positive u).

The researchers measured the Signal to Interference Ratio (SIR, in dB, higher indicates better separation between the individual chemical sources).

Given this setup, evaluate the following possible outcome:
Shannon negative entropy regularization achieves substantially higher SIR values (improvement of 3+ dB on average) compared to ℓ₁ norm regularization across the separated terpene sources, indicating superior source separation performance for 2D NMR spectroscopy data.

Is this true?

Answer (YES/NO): YES